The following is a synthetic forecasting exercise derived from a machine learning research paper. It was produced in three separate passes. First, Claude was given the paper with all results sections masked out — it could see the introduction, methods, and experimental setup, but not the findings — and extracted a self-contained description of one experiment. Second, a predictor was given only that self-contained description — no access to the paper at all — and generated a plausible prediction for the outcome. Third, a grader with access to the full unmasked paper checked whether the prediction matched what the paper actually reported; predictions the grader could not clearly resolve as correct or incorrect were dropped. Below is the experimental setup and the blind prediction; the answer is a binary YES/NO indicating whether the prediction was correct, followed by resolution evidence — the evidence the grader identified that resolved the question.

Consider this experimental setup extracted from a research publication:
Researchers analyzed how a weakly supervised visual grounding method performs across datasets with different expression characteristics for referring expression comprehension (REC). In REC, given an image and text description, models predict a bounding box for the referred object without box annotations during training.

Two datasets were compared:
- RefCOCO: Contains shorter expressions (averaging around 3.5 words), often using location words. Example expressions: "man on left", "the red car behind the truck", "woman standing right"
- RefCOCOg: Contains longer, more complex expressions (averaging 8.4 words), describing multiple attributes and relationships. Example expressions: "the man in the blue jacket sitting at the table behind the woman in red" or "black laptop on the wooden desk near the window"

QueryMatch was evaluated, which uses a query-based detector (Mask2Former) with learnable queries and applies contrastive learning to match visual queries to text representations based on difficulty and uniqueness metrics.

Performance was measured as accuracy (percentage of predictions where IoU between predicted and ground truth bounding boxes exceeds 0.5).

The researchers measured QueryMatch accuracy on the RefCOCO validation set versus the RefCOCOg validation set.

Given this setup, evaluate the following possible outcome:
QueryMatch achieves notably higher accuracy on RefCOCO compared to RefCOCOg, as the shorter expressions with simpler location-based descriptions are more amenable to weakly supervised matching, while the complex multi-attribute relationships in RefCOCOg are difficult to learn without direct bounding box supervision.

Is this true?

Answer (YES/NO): YES